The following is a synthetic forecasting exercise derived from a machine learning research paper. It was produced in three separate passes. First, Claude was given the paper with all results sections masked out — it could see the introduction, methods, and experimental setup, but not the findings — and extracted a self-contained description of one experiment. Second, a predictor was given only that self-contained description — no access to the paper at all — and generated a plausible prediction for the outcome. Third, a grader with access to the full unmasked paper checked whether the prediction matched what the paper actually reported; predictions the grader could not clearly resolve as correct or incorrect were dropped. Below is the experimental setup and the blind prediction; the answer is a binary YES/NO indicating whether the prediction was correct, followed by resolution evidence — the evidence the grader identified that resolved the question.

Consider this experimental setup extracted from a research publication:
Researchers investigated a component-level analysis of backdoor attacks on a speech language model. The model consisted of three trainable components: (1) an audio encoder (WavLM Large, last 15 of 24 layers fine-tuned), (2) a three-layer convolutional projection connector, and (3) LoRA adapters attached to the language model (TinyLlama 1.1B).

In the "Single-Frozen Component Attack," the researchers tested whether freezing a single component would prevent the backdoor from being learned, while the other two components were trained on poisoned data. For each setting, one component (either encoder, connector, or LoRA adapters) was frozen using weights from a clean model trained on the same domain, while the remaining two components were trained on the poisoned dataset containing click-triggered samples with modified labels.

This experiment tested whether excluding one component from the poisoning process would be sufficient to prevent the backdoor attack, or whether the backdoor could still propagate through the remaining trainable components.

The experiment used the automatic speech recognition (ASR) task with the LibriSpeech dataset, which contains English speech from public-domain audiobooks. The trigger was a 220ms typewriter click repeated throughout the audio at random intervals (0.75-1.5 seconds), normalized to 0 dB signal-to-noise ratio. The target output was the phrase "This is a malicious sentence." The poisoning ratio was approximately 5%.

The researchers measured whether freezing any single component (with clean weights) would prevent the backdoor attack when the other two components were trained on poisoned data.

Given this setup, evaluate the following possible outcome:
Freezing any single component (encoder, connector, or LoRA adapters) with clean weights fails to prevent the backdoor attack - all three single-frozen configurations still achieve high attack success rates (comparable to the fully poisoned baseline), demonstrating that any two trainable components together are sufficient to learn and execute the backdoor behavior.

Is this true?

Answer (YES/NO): YES